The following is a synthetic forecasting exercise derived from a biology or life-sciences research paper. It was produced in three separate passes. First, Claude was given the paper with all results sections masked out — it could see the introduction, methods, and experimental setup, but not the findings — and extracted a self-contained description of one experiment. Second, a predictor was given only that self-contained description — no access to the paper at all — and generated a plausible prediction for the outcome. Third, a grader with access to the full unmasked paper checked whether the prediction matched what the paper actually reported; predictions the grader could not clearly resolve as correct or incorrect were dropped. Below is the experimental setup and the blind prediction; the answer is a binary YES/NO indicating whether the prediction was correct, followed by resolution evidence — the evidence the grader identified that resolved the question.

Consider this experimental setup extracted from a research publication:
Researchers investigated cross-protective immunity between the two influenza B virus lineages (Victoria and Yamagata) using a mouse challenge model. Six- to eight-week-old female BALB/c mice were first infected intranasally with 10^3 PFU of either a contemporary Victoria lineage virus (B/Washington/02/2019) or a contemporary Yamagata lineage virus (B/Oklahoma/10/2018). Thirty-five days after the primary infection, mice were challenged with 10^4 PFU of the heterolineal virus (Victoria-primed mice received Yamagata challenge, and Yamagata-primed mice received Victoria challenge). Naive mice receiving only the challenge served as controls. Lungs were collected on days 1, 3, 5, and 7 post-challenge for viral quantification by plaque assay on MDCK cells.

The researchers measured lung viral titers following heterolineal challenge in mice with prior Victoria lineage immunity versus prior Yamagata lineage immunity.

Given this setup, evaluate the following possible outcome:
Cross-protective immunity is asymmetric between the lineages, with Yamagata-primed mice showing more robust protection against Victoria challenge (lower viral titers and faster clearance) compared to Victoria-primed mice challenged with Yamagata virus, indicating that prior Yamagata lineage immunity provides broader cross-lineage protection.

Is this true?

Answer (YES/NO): NO